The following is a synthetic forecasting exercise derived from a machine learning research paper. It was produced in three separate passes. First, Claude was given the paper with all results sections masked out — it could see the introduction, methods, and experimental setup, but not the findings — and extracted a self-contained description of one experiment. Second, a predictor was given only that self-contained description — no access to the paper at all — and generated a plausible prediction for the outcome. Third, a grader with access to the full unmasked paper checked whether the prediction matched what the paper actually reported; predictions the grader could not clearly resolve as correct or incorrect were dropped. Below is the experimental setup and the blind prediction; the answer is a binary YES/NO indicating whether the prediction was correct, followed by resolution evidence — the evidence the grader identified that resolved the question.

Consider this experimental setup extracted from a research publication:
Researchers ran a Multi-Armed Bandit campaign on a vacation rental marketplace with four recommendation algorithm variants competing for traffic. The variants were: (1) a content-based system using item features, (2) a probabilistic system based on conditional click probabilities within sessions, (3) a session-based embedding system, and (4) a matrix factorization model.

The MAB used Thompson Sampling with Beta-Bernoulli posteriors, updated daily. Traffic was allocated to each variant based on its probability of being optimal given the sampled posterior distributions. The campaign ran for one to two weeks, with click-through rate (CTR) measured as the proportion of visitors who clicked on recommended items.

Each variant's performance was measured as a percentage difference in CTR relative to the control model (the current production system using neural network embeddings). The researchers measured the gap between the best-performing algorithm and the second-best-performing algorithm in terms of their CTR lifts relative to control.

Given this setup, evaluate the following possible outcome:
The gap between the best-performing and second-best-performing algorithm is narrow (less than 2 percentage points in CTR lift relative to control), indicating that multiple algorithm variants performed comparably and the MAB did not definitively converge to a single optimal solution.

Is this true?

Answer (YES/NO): NO